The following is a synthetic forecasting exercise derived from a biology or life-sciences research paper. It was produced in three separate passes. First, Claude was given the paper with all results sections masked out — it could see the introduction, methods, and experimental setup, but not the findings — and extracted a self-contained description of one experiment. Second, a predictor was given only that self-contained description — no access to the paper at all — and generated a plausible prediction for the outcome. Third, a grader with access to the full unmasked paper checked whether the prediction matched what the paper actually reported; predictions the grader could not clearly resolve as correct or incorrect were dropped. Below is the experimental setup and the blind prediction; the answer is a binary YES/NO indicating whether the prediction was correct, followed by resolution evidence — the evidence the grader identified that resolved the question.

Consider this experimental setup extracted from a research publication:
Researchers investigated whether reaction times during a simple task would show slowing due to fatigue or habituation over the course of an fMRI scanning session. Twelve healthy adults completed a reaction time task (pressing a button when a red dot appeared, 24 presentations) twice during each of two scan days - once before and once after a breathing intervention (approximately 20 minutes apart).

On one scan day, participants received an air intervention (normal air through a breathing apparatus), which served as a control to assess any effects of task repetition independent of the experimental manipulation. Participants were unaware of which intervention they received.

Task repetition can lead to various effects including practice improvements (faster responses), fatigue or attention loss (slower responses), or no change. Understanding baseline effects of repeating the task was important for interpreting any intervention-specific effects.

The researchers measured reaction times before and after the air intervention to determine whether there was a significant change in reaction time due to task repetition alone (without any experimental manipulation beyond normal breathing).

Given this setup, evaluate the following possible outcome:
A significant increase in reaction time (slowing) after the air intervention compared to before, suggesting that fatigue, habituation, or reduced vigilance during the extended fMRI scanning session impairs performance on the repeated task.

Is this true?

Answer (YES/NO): NO